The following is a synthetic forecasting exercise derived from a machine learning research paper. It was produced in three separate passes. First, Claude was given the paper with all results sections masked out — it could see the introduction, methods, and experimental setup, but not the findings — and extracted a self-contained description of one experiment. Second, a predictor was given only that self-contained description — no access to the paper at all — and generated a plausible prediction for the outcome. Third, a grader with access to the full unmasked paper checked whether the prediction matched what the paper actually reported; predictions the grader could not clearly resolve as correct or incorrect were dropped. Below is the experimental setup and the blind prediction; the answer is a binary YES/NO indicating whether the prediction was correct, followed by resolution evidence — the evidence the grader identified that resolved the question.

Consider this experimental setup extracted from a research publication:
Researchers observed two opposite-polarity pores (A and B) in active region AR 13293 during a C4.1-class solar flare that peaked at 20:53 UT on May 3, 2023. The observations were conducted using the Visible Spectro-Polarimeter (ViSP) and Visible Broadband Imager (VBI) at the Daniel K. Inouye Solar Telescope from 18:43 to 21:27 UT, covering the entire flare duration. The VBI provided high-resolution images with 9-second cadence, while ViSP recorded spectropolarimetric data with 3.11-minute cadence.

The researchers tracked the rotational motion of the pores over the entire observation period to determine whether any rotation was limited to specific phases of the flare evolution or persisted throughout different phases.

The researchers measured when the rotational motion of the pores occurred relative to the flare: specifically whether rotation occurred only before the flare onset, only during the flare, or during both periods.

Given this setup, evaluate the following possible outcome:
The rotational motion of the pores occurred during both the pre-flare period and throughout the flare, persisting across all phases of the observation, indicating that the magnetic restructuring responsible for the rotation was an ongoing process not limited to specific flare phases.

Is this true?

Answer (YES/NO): YES